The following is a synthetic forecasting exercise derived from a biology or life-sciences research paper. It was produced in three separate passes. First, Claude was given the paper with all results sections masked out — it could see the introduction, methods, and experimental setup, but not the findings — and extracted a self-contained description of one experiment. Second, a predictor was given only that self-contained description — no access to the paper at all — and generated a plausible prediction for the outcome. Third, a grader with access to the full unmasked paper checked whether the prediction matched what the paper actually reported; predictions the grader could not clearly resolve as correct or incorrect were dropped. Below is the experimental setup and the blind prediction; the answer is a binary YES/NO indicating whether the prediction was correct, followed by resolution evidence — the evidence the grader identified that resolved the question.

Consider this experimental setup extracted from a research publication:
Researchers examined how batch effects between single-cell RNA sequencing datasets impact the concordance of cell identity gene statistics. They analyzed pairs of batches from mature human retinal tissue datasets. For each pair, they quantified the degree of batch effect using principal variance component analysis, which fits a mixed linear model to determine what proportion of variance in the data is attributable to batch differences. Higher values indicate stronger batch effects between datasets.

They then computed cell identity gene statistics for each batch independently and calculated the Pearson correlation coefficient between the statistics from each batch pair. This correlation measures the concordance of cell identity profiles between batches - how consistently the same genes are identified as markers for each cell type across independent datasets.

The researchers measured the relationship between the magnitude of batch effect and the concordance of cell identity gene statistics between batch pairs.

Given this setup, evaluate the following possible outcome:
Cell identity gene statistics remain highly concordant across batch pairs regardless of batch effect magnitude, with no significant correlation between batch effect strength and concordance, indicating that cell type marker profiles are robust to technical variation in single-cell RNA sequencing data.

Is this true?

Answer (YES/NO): YES